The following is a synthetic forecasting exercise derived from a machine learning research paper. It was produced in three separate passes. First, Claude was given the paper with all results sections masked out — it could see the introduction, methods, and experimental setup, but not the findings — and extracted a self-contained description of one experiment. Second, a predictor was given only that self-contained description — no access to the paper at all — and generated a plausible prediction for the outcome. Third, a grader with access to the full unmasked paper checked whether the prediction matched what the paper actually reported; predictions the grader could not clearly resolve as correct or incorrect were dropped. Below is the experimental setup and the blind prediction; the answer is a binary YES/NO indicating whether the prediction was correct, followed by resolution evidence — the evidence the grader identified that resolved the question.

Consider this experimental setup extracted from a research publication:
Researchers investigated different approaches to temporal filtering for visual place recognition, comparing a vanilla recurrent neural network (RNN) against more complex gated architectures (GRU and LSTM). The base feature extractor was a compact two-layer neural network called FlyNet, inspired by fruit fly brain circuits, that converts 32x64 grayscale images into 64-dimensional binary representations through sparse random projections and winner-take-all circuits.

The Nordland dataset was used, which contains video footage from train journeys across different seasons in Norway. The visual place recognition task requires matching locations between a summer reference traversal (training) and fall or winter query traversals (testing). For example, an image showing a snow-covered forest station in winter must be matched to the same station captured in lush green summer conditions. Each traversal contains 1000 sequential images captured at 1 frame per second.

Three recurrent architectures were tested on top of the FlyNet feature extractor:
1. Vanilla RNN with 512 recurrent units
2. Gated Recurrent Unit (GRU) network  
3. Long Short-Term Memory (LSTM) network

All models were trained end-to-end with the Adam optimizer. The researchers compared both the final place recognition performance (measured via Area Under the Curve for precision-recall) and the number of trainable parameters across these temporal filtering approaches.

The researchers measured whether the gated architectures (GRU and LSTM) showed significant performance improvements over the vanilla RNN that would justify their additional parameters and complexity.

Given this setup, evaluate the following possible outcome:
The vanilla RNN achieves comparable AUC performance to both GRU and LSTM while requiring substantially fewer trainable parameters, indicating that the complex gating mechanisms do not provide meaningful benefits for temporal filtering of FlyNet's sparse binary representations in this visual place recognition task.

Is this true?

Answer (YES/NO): YES